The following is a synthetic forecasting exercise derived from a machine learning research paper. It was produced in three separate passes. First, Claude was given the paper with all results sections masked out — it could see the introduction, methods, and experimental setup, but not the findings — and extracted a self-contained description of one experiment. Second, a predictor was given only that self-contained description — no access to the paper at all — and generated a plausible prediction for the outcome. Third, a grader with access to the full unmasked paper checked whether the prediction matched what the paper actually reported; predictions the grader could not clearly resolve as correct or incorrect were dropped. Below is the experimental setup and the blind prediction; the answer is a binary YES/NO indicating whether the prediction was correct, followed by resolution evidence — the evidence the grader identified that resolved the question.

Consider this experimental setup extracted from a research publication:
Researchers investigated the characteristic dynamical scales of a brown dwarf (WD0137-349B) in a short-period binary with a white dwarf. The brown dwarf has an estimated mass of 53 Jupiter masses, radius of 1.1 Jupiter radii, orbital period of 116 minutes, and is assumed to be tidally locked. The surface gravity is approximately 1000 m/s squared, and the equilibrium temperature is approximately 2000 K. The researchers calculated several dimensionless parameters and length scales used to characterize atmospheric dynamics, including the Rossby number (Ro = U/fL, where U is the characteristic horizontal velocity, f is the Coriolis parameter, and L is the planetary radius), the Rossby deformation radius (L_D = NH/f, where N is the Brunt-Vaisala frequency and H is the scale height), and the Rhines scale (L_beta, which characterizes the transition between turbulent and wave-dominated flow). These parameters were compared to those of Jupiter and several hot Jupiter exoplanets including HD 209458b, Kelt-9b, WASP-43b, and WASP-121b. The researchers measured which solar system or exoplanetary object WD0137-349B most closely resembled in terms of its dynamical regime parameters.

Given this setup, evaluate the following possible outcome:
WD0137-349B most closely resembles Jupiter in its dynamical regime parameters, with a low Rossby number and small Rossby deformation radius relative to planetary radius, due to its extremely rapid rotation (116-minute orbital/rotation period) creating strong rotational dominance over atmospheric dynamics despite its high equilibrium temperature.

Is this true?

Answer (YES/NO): YES